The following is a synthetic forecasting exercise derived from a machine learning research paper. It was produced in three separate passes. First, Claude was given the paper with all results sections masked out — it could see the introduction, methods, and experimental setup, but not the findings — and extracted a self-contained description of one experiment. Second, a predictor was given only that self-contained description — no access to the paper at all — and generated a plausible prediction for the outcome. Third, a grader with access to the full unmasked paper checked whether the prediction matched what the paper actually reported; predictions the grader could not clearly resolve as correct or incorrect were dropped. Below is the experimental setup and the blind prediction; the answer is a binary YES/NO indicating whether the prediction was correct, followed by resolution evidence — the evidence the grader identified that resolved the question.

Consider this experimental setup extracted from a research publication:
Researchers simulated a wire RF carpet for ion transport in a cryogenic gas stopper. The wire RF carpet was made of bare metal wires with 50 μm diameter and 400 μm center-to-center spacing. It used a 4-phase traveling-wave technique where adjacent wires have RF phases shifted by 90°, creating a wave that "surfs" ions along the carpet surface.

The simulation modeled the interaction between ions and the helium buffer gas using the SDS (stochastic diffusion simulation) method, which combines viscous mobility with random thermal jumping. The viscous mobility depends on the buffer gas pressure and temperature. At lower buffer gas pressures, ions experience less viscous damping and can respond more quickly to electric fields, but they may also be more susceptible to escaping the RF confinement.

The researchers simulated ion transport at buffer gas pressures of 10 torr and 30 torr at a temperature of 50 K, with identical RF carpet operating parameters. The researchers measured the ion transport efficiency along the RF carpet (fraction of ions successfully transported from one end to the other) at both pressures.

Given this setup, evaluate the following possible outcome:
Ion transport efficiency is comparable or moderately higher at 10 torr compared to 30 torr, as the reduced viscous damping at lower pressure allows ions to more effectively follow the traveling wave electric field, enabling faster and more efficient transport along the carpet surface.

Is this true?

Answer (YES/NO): YES